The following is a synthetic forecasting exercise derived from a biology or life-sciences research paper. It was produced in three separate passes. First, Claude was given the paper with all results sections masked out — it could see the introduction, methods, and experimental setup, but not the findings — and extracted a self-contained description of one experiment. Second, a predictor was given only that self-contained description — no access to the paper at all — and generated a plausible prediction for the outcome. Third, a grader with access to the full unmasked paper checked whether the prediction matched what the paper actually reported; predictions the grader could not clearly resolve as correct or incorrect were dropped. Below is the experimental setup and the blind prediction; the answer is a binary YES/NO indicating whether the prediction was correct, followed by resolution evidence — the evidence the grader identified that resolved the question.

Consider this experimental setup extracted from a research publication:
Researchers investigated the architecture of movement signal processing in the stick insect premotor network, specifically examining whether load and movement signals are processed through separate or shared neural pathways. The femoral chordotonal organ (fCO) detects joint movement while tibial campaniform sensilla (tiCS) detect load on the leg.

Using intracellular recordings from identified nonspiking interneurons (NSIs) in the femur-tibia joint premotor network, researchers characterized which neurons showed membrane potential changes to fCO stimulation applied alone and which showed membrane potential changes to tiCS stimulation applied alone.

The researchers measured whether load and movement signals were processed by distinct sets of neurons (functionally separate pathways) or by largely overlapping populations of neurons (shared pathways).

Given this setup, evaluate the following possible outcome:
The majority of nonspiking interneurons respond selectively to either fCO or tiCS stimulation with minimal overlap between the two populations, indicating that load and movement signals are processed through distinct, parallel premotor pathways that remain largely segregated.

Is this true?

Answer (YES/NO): NO